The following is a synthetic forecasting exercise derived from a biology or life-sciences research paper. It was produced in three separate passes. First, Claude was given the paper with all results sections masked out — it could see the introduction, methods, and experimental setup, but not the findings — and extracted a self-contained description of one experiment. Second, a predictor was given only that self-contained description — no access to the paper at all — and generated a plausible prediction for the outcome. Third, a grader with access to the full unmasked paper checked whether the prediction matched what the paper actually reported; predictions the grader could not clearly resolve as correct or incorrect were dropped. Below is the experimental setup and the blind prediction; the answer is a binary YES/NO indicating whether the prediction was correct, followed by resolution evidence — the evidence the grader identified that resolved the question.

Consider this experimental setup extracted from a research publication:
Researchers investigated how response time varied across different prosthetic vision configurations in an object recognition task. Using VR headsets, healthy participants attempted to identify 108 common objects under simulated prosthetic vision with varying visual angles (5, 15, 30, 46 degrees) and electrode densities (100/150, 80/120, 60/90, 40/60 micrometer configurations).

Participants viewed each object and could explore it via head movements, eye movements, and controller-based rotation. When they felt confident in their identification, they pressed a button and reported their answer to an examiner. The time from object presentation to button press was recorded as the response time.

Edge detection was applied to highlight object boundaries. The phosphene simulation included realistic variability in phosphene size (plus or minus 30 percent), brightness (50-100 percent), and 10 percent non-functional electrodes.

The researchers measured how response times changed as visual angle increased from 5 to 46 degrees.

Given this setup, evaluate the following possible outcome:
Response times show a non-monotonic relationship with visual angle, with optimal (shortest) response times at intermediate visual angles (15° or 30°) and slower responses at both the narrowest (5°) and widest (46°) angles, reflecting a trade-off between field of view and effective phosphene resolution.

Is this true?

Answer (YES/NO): NO